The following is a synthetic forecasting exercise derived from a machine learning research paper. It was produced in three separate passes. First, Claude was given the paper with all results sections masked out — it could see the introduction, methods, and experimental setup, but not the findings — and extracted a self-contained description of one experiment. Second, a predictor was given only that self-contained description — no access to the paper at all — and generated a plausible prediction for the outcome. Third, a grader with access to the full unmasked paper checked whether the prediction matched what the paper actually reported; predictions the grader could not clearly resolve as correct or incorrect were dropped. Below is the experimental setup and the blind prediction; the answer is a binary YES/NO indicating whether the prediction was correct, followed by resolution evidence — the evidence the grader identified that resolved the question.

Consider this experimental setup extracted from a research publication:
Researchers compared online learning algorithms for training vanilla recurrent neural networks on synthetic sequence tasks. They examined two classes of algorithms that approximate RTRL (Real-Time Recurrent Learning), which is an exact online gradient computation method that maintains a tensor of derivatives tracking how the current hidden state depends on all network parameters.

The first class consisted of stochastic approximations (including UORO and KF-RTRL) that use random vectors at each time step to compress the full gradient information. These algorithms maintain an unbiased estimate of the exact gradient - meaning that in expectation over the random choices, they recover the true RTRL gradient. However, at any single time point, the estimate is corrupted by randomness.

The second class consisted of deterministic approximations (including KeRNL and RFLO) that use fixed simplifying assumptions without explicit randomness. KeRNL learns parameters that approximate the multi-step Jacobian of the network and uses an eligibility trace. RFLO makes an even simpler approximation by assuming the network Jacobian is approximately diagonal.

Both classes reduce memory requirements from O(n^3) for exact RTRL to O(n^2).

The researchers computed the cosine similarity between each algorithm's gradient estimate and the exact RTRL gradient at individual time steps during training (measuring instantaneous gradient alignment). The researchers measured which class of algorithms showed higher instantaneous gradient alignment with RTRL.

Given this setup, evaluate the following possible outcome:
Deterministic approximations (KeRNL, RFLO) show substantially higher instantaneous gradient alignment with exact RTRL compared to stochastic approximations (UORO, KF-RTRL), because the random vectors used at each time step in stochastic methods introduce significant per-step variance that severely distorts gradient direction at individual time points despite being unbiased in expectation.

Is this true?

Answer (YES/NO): YES